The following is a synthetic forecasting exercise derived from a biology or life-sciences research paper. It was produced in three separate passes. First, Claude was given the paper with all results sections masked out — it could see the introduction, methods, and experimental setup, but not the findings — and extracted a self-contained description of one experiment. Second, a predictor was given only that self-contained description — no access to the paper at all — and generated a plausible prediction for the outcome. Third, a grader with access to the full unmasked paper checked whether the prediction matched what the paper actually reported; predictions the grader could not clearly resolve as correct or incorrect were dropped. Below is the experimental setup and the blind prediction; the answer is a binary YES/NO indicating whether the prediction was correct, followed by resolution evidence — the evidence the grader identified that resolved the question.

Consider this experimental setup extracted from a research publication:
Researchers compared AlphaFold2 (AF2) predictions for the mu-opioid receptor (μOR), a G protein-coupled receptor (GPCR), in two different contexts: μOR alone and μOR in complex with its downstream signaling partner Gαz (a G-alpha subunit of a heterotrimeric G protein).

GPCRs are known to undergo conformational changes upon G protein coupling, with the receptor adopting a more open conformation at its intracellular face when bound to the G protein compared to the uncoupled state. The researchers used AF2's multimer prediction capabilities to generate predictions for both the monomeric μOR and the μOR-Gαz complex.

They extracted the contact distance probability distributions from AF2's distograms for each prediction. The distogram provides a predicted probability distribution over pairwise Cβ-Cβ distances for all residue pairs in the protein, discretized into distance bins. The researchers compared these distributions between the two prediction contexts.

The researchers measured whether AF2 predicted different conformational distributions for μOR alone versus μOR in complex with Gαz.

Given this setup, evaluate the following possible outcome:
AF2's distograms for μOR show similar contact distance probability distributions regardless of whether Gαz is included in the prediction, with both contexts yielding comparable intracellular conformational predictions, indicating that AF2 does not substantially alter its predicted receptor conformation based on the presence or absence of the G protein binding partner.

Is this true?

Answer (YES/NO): NO